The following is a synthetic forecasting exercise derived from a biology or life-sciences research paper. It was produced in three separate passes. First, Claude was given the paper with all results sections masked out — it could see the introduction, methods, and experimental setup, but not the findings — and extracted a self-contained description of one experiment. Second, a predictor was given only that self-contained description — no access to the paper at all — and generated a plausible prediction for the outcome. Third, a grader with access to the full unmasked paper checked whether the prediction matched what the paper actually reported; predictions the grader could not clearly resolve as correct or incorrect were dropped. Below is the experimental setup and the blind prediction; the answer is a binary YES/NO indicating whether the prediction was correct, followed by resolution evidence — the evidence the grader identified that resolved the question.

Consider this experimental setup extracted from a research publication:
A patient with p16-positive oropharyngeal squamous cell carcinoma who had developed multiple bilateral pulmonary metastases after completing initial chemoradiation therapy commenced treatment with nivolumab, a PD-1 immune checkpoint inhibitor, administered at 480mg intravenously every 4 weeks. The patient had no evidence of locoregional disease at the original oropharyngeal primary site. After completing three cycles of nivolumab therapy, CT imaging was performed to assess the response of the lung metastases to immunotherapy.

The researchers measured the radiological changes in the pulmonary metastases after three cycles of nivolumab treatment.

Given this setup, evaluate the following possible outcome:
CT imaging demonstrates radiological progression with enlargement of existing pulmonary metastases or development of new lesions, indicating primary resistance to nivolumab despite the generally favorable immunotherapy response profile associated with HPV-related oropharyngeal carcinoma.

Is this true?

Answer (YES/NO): NO